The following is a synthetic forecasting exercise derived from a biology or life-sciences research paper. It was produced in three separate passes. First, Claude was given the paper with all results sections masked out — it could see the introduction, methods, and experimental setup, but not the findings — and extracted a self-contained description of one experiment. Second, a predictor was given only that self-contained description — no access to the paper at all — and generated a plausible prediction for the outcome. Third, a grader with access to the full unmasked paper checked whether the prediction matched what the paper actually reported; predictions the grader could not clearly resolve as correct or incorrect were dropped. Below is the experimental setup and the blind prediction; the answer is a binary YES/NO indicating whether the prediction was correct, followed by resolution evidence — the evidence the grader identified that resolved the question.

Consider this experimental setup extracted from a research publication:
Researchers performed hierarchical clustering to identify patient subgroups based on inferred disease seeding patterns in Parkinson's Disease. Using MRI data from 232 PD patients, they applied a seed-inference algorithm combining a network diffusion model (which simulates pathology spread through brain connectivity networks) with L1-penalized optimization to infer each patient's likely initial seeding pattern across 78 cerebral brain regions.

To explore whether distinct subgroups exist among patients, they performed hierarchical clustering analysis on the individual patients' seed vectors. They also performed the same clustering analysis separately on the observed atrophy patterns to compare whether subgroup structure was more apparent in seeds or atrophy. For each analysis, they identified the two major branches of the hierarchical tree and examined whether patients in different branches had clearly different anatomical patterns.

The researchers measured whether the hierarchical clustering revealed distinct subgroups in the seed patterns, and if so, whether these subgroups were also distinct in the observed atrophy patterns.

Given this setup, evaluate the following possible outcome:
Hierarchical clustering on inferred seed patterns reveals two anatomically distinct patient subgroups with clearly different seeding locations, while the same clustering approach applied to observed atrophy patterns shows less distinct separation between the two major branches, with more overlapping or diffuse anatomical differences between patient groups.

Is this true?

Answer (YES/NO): YES